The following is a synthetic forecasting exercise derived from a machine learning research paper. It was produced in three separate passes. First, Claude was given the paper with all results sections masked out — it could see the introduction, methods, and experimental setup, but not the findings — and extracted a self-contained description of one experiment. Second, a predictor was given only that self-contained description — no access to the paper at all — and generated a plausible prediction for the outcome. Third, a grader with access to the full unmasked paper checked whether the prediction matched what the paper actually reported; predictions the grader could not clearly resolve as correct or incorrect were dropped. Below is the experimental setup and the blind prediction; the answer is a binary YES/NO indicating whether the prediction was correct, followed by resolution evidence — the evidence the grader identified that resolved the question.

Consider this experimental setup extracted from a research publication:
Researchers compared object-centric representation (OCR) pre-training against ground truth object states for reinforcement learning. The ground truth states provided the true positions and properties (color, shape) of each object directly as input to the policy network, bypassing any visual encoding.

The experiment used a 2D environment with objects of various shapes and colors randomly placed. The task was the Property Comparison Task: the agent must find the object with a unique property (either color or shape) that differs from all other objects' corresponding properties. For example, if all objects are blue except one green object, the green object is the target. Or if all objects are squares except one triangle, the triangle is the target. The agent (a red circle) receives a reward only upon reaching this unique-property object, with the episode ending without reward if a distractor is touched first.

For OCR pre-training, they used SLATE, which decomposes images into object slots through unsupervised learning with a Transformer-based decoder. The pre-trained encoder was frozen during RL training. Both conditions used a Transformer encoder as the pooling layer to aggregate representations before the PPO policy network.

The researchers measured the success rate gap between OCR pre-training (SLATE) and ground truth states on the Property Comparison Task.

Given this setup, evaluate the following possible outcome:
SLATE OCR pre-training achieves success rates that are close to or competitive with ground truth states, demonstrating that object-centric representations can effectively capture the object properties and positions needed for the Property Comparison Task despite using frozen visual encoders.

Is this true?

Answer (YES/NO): YES